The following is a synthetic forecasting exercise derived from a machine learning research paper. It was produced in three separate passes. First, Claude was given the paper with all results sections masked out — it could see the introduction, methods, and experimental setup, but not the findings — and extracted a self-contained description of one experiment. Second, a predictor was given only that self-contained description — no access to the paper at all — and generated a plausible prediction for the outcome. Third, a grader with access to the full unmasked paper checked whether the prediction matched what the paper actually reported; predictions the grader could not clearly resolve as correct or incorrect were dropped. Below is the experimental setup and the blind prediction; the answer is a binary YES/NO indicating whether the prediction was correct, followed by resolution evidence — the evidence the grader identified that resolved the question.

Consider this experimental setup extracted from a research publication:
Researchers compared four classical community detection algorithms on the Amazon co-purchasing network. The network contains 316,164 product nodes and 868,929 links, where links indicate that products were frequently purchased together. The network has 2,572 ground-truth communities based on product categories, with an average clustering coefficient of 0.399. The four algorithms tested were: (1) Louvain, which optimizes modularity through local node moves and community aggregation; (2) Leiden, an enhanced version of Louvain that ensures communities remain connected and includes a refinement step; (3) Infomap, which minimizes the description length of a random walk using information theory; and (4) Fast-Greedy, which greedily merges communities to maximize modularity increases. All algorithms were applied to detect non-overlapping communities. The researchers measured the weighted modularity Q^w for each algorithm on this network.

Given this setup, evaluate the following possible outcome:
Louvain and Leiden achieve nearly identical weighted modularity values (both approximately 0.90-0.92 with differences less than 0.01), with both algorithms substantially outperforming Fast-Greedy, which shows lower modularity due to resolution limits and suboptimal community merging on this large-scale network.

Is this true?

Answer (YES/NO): NO